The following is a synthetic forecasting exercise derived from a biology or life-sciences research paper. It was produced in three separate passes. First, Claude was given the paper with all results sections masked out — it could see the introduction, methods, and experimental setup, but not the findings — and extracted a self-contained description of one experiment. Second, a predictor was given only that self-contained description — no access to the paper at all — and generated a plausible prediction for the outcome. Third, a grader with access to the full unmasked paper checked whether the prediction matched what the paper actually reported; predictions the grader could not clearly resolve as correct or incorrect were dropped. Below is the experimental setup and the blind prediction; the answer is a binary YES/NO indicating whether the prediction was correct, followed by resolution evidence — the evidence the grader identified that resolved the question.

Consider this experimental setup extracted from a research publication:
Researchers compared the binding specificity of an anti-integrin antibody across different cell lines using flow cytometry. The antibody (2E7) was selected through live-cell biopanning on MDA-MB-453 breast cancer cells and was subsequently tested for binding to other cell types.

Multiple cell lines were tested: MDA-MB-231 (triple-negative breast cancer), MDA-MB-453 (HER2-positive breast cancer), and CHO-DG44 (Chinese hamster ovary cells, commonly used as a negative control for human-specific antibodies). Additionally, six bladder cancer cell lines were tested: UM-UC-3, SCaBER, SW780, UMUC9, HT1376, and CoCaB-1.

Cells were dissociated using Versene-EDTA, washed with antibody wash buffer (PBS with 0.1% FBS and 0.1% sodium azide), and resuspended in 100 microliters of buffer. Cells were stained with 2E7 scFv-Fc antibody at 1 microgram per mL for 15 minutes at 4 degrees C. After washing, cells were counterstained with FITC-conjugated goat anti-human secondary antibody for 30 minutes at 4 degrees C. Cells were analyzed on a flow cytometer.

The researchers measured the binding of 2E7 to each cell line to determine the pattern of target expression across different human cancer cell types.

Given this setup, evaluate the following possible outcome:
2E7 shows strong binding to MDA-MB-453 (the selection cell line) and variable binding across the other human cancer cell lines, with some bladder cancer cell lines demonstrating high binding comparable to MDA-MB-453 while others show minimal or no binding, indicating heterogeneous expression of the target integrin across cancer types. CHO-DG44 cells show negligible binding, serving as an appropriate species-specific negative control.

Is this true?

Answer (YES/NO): NO